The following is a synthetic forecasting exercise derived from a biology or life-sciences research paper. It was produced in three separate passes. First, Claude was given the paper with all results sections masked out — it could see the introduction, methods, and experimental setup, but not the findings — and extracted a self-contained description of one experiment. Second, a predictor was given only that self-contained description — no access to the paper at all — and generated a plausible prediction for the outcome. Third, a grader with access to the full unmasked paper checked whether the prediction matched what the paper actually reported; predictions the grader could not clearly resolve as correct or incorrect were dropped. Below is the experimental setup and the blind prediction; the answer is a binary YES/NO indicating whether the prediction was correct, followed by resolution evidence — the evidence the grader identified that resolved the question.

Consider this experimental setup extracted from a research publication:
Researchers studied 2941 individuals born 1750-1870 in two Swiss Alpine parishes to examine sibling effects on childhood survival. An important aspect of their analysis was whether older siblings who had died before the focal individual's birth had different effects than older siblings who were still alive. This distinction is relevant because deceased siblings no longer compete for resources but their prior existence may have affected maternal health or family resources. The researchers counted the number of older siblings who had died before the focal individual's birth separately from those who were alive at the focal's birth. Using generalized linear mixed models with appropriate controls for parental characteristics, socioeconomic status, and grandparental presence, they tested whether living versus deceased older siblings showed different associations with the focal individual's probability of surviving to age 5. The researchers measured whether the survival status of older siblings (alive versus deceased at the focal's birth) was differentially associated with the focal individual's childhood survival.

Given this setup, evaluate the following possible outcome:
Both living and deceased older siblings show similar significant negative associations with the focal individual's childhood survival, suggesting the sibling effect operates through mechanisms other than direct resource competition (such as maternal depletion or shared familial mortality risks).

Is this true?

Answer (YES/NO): NO